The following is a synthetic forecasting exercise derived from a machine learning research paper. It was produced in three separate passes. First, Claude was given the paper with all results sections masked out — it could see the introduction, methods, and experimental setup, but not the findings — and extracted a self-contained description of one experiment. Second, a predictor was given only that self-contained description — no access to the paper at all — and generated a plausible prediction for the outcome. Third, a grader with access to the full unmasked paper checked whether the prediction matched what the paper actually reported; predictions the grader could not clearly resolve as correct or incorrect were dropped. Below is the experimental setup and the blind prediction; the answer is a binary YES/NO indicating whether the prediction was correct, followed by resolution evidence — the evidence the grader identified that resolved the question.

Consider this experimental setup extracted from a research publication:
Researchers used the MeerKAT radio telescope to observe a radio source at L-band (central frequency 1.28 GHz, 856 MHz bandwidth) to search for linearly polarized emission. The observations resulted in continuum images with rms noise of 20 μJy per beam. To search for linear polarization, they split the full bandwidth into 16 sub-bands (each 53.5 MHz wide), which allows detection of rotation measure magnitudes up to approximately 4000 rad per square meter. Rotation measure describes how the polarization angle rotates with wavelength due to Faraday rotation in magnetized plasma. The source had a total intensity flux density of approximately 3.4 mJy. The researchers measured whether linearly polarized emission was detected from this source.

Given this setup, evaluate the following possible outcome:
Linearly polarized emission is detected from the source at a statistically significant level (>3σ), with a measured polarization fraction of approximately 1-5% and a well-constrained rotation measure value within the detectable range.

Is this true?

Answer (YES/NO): NO